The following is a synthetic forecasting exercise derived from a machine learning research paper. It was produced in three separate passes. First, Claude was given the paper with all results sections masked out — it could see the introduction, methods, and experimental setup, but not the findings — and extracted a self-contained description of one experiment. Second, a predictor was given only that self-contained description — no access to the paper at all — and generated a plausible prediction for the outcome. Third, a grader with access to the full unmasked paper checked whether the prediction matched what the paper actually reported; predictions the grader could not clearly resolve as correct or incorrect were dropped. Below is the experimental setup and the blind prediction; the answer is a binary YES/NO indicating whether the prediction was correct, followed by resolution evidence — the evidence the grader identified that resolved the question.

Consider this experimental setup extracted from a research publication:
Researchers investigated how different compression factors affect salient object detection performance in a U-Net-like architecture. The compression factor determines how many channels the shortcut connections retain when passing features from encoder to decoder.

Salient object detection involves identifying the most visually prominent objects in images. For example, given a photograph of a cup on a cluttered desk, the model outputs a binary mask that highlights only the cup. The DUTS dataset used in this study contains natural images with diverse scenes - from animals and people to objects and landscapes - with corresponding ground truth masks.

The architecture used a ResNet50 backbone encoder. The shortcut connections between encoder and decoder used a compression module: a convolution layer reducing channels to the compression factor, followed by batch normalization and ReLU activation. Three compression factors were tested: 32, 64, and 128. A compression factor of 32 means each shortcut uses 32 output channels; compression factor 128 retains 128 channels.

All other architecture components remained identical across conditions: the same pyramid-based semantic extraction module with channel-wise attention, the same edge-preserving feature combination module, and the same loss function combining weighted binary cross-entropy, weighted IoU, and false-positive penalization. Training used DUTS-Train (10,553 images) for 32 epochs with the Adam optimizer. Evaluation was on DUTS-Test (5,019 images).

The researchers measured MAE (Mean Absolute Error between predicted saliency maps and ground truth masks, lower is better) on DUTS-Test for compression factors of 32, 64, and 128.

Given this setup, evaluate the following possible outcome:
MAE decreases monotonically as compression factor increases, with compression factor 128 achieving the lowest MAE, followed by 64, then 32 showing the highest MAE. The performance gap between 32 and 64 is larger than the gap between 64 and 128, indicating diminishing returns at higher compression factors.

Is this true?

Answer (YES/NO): YES